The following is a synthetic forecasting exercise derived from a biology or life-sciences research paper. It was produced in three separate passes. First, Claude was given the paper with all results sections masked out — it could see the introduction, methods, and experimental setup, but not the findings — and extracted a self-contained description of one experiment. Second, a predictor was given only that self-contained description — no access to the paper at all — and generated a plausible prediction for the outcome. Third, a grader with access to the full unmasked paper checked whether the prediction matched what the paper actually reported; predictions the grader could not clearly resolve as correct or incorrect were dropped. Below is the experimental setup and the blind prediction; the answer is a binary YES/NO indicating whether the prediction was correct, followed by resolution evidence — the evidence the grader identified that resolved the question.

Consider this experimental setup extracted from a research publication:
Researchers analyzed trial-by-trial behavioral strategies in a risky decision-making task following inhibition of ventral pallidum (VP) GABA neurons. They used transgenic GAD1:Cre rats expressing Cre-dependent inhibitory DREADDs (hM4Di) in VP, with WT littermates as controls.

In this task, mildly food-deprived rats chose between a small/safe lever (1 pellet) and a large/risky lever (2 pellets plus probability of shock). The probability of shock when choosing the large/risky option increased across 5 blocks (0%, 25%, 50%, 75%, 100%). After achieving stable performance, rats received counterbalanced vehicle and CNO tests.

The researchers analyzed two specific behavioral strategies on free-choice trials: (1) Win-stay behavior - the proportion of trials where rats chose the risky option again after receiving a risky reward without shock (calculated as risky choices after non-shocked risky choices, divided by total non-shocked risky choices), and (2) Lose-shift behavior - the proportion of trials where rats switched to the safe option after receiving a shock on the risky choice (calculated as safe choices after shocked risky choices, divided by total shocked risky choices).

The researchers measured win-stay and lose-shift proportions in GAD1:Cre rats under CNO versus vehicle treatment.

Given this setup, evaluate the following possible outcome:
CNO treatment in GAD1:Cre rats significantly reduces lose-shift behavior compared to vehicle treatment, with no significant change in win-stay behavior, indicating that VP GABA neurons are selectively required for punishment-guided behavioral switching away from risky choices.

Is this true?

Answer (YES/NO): NO